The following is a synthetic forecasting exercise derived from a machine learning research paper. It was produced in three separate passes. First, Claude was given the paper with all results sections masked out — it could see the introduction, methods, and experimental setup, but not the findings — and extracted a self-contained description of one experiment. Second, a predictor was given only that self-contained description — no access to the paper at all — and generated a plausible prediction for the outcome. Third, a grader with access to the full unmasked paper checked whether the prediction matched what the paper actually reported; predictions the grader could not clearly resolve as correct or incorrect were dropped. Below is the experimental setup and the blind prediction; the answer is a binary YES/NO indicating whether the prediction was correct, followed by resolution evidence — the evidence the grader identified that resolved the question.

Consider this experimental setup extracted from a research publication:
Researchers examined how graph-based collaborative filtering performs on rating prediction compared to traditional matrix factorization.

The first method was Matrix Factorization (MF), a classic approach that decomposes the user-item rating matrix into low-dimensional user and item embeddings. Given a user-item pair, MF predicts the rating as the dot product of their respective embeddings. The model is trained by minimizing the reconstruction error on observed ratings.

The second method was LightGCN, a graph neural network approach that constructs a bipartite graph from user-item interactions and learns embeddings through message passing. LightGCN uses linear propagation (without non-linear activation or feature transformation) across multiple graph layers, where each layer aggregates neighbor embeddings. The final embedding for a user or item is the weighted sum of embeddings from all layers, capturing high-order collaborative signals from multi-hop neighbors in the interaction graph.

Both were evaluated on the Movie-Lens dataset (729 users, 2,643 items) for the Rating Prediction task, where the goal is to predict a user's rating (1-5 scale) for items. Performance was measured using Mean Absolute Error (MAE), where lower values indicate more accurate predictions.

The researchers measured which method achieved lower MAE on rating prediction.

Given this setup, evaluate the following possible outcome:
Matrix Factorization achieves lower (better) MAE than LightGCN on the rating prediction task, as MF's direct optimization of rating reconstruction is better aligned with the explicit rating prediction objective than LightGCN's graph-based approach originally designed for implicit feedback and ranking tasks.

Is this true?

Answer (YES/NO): YES